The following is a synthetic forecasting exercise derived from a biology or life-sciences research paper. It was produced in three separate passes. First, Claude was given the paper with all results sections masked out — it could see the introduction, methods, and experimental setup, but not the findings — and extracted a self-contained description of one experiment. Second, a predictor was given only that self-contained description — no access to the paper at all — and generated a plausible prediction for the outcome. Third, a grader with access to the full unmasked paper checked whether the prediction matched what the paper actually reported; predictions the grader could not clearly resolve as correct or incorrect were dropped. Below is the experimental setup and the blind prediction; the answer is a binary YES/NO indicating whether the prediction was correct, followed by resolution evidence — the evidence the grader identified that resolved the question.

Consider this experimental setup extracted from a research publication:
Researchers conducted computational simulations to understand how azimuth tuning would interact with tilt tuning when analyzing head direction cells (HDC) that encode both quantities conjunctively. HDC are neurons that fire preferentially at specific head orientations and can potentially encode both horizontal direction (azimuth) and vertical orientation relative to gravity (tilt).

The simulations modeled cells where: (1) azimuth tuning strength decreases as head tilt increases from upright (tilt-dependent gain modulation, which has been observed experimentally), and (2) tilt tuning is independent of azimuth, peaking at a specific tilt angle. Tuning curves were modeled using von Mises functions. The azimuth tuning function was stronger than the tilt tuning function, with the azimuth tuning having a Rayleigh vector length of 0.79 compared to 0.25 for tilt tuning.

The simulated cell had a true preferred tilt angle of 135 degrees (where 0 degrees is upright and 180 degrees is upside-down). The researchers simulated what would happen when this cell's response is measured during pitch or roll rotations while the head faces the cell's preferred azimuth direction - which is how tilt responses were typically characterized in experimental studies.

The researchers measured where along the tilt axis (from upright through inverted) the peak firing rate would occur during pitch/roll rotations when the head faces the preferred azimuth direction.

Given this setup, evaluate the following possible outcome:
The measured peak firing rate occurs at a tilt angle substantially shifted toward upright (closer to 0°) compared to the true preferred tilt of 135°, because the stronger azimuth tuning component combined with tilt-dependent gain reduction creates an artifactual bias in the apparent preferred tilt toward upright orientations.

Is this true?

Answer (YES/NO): YES